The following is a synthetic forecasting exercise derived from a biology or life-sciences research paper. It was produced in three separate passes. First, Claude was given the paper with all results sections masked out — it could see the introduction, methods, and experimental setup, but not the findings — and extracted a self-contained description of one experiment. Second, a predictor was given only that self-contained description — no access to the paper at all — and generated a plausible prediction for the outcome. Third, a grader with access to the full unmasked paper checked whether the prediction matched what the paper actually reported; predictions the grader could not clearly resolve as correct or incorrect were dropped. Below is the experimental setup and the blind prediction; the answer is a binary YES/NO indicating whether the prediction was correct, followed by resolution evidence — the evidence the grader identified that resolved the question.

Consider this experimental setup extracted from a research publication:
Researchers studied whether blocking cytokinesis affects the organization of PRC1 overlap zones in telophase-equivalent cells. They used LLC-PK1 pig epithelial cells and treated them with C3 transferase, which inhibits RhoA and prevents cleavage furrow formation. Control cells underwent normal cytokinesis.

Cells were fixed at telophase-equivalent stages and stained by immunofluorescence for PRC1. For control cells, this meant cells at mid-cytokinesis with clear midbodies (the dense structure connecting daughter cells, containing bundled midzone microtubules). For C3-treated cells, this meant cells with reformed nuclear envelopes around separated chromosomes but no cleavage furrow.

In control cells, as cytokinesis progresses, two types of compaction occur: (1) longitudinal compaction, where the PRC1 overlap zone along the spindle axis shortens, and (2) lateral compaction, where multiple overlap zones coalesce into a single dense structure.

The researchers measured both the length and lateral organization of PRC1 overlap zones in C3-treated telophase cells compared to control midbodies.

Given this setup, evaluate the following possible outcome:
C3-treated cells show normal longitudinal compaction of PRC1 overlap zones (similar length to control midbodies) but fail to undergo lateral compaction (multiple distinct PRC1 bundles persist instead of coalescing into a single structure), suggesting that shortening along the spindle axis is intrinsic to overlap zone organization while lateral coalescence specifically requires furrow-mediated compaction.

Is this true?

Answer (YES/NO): NO